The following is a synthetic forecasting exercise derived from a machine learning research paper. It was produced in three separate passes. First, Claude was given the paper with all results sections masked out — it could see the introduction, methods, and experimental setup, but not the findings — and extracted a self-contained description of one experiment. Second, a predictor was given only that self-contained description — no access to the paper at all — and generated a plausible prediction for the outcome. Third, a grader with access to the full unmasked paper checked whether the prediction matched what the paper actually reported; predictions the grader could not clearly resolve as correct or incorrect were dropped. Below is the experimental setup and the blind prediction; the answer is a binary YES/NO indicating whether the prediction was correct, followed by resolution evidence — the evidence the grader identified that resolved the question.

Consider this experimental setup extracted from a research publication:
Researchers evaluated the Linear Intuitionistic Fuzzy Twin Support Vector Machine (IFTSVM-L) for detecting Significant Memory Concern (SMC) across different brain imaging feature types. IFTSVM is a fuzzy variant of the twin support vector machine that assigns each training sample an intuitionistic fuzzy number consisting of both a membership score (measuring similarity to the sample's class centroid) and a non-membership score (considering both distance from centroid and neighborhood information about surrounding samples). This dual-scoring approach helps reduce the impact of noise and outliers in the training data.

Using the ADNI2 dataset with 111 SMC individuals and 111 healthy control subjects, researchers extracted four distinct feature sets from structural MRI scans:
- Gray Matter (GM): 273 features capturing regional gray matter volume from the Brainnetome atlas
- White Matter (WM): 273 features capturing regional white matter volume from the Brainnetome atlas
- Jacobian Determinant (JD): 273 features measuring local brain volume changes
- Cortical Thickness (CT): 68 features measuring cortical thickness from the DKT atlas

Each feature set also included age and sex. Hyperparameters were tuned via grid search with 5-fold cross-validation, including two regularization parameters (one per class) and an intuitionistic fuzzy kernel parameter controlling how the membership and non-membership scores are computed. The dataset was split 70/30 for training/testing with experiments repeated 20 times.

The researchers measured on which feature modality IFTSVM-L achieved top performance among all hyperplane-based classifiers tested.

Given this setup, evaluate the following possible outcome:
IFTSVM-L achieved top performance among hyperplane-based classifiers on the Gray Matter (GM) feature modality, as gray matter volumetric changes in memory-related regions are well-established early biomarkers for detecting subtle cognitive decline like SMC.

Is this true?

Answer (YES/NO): YES